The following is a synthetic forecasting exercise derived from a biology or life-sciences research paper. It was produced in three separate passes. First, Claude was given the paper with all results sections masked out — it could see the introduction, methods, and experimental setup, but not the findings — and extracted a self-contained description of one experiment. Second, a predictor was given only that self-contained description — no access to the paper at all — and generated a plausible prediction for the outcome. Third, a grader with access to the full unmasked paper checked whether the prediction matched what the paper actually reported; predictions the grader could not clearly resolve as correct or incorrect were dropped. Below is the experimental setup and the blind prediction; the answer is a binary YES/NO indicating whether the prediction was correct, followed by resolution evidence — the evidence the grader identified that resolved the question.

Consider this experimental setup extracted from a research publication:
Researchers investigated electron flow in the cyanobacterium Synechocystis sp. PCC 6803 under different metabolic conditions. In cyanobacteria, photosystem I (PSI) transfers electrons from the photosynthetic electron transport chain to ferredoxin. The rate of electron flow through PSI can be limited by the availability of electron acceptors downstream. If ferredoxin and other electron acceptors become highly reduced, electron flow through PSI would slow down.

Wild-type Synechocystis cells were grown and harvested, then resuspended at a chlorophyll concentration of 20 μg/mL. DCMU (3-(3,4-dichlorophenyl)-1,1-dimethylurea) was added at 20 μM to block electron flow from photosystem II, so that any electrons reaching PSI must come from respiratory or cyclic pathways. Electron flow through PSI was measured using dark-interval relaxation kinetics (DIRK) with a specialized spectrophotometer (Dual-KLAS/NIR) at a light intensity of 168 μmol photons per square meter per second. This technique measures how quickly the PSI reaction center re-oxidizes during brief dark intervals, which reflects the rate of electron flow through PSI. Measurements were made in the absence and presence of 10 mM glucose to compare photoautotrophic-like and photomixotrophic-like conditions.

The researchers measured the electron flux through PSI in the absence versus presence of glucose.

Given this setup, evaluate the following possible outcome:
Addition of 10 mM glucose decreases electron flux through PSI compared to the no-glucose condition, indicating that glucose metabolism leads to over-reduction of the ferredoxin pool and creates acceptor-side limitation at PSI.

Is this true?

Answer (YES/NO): NO